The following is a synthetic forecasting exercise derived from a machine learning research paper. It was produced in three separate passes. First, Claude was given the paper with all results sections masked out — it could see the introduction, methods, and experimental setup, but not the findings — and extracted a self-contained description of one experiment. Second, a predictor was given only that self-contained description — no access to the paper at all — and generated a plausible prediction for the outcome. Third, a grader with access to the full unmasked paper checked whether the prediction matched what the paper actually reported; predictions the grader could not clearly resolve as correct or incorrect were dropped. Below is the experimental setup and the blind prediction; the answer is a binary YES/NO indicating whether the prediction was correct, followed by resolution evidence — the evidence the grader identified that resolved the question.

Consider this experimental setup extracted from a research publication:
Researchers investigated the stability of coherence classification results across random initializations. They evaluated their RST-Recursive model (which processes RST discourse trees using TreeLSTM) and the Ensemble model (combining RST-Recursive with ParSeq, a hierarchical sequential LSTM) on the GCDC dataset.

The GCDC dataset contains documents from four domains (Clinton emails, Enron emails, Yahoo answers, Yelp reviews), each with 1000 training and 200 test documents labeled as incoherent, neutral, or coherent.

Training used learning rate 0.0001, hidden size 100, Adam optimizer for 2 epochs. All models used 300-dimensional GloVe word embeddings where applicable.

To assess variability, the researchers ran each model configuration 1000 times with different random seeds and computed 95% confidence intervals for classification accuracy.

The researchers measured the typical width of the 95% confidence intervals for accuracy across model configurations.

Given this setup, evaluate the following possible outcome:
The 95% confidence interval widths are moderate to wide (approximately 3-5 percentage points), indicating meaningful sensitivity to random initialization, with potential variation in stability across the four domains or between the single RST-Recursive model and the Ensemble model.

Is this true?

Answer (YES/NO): NO